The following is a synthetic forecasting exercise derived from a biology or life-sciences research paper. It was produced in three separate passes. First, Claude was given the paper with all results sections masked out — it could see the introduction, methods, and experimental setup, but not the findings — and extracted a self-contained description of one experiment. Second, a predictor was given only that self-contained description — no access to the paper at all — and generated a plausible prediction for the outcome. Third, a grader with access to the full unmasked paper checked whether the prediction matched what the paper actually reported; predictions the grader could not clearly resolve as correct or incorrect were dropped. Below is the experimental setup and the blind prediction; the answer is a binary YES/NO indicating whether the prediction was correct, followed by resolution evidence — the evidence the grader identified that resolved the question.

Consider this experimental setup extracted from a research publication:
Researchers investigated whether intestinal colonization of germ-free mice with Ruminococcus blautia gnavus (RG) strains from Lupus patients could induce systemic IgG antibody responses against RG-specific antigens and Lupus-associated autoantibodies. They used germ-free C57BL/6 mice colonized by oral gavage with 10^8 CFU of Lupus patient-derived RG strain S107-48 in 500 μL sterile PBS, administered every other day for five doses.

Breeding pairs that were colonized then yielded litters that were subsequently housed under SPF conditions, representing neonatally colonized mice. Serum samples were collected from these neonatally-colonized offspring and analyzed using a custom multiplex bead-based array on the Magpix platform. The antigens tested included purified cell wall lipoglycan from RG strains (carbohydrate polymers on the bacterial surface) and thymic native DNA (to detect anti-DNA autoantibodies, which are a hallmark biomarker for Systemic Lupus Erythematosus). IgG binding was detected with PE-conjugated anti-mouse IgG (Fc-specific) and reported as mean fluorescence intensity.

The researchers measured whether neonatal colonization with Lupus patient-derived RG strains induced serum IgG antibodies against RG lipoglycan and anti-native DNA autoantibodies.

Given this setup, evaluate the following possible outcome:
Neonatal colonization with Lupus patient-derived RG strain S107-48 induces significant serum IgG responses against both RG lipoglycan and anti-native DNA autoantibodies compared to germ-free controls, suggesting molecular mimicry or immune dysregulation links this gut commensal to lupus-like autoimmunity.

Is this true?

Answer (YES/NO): YES